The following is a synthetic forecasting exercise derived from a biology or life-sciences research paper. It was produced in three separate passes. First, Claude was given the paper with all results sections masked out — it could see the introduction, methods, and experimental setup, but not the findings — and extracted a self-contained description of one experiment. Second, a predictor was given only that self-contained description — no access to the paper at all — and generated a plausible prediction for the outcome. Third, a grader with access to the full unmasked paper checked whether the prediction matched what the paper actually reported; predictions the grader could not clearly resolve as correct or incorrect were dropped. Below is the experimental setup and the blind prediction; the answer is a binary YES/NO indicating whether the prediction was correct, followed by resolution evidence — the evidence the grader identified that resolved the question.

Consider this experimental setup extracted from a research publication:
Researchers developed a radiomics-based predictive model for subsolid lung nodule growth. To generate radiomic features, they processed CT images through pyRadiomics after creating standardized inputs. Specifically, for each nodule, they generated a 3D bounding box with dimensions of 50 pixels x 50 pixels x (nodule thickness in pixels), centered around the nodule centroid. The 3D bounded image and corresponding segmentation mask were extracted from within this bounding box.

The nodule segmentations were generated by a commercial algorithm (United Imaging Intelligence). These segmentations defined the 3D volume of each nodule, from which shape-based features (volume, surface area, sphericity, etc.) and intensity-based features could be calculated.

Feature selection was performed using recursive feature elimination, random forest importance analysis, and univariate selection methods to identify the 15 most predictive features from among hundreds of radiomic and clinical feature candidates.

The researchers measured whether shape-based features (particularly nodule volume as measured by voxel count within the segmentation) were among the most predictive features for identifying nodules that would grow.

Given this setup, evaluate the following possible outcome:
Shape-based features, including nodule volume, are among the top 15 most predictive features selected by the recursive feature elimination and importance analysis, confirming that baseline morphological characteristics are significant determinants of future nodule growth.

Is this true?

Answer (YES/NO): YES